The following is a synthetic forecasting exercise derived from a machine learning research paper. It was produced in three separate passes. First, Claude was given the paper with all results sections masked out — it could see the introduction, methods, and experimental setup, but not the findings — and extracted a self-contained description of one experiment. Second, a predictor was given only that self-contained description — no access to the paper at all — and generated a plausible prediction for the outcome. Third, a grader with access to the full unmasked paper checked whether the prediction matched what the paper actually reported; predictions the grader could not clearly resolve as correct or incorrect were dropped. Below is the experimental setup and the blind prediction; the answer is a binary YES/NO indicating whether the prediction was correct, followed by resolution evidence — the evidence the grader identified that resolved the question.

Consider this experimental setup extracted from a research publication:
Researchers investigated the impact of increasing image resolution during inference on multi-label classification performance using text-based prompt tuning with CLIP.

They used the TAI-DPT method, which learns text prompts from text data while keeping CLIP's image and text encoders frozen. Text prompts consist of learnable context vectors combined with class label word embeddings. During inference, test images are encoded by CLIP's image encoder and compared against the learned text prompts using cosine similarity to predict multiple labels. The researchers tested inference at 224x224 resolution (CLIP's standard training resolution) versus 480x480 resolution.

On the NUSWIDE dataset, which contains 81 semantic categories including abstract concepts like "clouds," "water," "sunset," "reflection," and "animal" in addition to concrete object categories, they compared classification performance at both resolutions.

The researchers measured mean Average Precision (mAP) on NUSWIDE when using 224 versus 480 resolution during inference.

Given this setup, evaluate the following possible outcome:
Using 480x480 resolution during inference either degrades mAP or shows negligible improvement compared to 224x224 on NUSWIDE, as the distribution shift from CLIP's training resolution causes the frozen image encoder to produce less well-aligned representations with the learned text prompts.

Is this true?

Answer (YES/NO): YES